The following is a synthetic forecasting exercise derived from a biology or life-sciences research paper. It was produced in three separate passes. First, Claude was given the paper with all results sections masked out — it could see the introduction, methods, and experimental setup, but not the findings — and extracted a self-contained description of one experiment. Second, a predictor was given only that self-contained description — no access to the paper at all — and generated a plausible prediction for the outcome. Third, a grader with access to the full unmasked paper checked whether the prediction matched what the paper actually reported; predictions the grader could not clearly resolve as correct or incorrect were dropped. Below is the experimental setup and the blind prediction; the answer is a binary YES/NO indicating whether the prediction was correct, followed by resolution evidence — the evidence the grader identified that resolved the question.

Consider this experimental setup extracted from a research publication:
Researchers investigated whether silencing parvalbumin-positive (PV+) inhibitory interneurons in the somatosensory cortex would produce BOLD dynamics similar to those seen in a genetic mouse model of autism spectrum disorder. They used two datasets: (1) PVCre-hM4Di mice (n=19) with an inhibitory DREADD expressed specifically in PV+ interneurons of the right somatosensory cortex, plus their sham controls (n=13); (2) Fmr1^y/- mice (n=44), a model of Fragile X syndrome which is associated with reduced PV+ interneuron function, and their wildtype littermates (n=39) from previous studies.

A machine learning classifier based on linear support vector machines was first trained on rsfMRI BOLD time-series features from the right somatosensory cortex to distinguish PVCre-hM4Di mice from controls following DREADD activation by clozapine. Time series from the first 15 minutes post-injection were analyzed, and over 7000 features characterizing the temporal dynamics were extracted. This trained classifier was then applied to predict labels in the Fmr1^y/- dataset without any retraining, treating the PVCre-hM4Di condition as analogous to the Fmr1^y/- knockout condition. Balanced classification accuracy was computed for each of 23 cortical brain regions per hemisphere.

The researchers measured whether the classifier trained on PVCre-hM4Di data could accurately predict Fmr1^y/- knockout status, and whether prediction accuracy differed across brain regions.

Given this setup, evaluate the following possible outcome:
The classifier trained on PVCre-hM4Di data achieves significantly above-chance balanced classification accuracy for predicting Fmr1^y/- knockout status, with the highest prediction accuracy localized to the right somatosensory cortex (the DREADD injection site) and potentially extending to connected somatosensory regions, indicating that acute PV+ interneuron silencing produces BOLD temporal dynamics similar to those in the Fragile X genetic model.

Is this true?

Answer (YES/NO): YES